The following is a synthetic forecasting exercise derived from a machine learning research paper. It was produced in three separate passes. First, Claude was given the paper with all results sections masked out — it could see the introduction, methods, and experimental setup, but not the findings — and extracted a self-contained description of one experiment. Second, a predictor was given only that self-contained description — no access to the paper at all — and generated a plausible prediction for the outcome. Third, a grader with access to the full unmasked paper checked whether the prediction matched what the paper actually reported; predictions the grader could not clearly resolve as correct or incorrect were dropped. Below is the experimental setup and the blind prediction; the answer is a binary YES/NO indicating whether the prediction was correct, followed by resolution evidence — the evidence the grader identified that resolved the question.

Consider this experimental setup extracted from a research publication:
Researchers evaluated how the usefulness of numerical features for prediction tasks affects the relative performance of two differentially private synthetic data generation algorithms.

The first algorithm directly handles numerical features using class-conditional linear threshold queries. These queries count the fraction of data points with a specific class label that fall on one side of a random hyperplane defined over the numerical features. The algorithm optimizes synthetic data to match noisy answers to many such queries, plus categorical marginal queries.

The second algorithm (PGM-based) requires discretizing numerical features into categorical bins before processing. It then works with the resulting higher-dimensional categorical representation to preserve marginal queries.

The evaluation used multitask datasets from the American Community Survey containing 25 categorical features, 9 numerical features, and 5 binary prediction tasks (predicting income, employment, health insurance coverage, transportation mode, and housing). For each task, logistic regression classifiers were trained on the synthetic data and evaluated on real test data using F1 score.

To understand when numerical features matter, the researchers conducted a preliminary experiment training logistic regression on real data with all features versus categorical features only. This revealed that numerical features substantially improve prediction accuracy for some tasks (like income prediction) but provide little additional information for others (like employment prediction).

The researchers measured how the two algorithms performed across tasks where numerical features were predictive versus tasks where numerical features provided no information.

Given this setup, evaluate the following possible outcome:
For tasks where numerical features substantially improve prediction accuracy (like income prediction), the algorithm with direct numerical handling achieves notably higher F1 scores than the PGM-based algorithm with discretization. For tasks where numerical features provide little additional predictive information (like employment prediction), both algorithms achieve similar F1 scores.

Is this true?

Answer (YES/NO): NO